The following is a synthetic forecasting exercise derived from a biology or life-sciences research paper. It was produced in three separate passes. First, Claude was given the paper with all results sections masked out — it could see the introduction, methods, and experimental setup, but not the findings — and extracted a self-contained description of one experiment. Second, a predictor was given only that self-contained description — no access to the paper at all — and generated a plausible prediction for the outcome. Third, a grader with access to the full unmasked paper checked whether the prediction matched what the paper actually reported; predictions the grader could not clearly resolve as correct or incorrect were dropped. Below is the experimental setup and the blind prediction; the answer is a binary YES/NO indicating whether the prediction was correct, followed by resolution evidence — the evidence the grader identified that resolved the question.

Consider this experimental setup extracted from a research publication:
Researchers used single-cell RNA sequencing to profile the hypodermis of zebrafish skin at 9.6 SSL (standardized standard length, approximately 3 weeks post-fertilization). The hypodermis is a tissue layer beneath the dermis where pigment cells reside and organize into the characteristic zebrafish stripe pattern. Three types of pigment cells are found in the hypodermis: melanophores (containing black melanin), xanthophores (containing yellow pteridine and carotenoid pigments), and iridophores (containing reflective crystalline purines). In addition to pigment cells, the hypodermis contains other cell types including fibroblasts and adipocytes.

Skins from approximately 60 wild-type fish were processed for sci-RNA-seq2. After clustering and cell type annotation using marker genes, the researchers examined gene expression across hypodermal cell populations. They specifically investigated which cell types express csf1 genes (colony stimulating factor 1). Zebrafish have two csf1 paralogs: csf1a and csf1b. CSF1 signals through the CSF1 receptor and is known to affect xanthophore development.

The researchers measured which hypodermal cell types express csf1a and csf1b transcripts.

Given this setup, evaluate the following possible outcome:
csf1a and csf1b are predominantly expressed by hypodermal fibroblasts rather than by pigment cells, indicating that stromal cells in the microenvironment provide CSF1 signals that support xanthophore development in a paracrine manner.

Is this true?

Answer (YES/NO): NO